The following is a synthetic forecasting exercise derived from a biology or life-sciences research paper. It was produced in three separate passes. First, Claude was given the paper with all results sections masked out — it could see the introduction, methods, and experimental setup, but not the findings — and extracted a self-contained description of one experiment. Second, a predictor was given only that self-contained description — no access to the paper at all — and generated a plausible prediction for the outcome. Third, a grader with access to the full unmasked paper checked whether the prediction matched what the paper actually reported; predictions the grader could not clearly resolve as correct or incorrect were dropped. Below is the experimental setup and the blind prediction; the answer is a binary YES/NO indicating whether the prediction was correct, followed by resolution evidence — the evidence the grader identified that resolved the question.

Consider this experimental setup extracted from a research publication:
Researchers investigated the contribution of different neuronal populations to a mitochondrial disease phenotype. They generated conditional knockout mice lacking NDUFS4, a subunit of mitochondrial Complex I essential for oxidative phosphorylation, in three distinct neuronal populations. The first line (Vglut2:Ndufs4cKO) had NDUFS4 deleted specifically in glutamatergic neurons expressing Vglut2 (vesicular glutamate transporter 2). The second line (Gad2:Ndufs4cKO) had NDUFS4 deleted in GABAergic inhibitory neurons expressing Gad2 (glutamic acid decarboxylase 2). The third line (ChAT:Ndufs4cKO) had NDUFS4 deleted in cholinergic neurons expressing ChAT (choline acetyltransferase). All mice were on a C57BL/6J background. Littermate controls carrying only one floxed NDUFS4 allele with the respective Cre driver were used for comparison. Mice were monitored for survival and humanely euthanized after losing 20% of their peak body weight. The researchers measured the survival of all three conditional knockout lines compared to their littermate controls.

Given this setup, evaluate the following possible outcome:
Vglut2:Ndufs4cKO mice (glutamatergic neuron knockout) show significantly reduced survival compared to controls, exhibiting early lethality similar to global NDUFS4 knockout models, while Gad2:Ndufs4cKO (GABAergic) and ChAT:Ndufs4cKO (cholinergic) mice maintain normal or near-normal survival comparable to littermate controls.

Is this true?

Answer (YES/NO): NO